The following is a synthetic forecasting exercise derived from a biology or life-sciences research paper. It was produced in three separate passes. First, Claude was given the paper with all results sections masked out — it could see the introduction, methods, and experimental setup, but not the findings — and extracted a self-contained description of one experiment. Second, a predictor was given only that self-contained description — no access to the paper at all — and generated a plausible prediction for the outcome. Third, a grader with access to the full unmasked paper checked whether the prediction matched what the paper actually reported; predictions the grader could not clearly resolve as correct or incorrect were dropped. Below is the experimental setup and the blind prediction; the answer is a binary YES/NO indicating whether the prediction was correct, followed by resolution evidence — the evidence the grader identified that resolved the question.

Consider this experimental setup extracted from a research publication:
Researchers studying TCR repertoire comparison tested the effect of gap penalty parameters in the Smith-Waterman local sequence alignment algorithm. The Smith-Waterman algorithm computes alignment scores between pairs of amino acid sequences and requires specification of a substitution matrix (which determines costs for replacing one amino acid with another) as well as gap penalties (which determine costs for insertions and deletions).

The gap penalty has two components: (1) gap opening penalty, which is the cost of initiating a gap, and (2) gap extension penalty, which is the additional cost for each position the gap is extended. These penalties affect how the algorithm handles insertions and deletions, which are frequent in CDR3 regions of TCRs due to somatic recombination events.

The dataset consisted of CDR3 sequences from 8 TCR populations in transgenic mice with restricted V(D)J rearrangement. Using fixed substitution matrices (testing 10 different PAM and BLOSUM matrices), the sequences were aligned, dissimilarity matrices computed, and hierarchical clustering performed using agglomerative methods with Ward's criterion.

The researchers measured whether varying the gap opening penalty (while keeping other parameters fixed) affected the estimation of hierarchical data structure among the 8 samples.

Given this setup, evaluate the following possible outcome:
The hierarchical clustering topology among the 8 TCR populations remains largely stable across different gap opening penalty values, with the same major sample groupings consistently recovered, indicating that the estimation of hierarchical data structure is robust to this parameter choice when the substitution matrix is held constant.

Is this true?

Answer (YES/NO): NO